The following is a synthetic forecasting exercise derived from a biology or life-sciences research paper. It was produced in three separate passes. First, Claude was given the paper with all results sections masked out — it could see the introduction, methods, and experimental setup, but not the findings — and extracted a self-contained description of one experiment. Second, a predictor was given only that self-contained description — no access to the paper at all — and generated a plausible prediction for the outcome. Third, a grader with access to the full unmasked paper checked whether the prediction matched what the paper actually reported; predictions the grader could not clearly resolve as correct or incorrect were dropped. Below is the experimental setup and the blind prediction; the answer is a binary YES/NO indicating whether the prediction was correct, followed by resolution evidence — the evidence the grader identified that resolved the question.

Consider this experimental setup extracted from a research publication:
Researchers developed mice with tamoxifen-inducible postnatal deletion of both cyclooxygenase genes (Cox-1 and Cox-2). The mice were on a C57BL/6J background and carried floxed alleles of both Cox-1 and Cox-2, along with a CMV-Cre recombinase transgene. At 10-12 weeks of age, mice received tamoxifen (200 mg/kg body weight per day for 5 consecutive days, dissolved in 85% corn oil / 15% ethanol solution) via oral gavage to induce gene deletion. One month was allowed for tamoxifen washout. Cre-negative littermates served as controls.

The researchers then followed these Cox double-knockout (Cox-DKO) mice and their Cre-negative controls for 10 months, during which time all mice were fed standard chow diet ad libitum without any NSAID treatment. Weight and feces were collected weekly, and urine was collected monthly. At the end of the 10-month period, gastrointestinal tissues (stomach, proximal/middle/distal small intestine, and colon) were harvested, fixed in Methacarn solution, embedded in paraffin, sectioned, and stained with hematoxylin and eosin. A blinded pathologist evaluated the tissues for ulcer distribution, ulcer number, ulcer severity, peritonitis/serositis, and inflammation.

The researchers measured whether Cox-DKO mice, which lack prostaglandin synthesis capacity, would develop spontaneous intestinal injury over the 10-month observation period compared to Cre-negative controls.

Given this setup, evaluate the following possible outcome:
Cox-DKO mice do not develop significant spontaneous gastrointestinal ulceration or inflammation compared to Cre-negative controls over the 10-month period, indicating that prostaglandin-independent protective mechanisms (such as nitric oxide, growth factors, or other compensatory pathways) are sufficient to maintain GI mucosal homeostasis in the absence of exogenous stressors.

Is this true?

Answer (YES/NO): YES